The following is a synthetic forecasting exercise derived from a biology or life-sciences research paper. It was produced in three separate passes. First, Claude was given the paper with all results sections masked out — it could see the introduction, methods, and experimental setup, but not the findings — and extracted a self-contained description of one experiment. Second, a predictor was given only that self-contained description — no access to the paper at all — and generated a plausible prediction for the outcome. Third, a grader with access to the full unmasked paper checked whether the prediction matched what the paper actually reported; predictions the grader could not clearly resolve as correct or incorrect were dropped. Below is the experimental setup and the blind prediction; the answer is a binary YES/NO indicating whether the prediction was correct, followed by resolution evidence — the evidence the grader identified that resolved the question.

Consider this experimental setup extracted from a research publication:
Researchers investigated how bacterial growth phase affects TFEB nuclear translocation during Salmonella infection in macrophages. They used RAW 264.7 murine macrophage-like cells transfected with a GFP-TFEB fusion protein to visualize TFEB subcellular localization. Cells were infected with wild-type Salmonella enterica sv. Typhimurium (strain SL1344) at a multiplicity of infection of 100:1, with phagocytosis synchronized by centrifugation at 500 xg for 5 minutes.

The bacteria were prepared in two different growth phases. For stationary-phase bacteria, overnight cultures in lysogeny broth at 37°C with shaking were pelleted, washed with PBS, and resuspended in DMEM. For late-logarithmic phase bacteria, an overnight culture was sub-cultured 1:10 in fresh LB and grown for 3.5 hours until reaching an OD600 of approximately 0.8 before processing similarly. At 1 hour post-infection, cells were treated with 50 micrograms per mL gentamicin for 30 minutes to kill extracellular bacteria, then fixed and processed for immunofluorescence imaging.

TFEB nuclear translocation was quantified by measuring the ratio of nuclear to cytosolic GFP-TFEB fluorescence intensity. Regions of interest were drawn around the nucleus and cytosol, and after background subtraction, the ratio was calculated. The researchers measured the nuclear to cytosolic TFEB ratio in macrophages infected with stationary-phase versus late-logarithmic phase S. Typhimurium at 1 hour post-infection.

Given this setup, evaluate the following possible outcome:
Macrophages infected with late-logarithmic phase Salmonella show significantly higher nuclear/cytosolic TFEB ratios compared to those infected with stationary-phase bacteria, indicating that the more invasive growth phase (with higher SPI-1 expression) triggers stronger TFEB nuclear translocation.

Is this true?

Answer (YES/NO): YES